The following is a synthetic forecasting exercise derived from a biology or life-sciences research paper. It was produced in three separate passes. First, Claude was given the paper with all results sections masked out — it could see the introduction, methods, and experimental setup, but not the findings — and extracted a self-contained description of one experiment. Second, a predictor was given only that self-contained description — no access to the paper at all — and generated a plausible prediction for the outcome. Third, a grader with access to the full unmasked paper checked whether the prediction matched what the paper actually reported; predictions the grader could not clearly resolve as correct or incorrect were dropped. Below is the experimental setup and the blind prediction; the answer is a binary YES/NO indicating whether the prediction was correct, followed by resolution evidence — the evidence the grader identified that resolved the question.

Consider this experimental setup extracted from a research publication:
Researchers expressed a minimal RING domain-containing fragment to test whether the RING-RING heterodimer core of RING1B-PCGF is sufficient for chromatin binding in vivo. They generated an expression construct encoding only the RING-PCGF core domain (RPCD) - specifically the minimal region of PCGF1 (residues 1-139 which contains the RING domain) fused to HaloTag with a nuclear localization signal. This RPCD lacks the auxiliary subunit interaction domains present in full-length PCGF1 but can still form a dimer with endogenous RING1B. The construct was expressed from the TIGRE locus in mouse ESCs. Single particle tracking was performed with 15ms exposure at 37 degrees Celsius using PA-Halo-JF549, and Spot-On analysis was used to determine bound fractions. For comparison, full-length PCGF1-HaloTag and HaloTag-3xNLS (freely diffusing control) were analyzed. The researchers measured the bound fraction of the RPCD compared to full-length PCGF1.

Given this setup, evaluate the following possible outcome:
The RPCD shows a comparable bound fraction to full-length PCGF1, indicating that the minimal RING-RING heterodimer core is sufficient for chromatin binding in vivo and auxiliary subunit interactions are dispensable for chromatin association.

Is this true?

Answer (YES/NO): NO